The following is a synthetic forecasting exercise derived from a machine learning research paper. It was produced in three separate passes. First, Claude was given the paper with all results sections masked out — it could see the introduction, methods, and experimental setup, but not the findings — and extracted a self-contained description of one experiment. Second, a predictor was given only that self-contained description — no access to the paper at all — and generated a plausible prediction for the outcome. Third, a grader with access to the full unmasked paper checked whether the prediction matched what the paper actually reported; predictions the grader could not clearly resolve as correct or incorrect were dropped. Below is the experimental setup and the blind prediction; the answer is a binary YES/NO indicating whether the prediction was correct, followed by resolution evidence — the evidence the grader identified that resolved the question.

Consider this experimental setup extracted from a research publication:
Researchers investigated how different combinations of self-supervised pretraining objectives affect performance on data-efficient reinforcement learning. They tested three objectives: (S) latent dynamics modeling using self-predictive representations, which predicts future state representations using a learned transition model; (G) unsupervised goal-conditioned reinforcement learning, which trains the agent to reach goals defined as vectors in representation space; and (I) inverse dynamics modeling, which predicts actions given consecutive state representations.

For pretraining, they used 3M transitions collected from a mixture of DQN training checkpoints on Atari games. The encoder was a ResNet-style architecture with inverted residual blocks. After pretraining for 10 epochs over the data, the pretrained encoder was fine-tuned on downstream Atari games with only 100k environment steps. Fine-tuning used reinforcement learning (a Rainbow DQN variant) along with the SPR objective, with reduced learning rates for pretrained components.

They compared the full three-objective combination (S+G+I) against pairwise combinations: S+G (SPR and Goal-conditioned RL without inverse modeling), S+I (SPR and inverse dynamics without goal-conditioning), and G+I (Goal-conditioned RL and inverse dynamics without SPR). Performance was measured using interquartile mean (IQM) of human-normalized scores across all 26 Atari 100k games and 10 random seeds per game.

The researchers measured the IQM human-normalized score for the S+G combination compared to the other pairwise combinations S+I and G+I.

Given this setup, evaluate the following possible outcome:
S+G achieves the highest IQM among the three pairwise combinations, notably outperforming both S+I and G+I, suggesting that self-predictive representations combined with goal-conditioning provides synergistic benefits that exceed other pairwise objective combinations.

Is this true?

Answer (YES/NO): NO